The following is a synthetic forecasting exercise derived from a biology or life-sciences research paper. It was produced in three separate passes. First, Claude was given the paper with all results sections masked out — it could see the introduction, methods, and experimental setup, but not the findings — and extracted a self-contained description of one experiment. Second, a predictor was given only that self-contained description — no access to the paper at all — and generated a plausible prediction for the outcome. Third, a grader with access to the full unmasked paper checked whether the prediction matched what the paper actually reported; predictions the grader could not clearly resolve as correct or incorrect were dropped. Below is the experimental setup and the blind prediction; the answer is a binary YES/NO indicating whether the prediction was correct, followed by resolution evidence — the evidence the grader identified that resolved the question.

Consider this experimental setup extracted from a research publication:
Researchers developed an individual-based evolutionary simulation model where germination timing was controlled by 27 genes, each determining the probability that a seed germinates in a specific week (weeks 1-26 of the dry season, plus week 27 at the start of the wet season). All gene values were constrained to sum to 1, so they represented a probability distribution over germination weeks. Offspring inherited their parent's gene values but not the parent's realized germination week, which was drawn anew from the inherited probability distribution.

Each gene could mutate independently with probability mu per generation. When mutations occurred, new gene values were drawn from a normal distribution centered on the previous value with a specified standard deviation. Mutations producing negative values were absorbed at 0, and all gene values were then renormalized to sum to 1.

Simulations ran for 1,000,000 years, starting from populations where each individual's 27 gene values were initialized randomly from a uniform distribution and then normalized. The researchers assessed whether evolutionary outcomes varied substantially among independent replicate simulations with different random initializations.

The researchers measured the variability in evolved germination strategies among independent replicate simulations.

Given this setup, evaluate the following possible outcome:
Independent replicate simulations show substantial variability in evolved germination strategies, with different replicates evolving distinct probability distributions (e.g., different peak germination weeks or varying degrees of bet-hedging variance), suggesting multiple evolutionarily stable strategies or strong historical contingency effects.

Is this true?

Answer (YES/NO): NO